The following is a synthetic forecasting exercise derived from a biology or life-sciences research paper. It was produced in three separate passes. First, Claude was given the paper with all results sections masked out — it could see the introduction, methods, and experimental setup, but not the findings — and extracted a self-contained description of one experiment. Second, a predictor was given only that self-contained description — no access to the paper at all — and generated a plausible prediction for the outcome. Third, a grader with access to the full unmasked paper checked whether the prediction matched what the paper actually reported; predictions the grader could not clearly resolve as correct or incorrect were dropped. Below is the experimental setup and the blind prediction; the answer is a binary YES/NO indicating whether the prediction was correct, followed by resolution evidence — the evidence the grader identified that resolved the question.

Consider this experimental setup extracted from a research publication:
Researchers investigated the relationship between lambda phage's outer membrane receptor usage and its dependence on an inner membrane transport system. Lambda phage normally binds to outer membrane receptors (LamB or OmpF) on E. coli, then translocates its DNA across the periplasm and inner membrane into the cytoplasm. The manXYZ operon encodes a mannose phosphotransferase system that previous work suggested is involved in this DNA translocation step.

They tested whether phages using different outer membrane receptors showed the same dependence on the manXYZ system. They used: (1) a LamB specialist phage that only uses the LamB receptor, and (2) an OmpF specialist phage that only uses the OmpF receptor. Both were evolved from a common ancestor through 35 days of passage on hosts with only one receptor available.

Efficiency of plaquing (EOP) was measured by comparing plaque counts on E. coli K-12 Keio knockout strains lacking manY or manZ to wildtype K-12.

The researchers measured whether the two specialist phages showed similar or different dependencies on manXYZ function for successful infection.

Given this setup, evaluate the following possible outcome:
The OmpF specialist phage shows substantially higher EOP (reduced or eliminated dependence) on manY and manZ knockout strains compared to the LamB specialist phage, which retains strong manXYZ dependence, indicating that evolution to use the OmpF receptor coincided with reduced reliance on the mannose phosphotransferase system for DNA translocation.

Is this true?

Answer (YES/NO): NO